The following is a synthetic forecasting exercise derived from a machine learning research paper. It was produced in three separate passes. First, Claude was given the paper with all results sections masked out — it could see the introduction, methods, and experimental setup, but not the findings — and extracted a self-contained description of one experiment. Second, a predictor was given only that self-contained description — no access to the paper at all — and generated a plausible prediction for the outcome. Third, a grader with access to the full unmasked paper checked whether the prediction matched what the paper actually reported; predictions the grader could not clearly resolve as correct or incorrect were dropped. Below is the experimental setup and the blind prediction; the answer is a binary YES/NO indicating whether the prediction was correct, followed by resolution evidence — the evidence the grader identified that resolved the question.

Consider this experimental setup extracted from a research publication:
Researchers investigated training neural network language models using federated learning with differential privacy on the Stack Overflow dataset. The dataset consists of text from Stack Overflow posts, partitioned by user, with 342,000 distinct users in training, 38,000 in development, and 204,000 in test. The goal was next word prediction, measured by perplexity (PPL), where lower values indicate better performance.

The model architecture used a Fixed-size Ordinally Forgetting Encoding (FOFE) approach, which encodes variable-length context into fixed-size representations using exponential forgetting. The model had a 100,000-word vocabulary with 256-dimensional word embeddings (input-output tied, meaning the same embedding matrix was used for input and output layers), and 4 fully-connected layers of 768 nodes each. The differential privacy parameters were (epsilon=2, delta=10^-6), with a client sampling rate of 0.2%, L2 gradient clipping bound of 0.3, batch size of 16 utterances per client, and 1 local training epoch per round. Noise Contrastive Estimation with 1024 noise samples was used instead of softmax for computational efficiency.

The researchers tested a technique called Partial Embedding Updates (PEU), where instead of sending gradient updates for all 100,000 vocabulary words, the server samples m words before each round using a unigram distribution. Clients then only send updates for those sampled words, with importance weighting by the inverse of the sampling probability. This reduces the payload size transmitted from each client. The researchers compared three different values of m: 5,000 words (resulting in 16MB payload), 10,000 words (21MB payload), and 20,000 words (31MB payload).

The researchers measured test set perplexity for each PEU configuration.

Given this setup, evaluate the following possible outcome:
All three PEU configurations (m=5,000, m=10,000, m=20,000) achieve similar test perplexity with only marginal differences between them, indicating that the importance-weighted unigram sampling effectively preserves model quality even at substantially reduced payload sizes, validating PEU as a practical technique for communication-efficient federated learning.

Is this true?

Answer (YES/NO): YES